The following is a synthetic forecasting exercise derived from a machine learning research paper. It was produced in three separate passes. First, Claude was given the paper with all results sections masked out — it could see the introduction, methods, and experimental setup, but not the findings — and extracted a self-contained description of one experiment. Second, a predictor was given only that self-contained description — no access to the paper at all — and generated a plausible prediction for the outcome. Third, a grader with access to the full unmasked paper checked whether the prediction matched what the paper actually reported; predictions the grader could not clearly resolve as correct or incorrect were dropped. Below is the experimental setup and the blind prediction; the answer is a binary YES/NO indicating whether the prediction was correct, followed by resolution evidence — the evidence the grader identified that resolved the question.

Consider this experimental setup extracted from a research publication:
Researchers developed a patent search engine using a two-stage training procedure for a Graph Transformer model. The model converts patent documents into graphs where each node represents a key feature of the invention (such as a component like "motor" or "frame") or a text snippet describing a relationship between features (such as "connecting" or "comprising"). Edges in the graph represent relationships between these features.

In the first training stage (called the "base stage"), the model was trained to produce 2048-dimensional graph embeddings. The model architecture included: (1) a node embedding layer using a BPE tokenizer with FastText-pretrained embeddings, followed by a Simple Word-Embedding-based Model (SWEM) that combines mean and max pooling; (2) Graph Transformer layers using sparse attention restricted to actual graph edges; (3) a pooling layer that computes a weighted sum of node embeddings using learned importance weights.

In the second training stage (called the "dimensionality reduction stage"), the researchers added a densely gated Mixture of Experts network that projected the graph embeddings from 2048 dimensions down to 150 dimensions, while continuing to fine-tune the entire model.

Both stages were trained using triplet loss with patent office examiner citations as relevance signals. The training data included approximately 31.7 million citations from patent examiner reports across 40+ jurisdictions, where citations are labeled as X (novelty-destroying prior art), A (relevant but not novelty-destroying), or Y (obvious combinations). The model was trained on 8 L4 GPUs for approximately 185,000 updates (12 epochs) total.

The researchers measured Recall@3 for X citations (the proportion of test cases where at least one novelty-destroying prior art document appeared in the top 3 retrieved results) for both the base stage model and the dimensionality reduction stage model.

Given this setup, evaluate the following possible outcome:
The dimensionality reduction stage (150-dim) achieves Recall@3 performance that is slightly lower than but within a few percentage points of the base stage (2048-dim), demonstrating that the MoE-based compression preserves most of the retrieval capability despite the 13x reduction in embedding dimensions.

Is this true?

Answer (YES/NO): YES